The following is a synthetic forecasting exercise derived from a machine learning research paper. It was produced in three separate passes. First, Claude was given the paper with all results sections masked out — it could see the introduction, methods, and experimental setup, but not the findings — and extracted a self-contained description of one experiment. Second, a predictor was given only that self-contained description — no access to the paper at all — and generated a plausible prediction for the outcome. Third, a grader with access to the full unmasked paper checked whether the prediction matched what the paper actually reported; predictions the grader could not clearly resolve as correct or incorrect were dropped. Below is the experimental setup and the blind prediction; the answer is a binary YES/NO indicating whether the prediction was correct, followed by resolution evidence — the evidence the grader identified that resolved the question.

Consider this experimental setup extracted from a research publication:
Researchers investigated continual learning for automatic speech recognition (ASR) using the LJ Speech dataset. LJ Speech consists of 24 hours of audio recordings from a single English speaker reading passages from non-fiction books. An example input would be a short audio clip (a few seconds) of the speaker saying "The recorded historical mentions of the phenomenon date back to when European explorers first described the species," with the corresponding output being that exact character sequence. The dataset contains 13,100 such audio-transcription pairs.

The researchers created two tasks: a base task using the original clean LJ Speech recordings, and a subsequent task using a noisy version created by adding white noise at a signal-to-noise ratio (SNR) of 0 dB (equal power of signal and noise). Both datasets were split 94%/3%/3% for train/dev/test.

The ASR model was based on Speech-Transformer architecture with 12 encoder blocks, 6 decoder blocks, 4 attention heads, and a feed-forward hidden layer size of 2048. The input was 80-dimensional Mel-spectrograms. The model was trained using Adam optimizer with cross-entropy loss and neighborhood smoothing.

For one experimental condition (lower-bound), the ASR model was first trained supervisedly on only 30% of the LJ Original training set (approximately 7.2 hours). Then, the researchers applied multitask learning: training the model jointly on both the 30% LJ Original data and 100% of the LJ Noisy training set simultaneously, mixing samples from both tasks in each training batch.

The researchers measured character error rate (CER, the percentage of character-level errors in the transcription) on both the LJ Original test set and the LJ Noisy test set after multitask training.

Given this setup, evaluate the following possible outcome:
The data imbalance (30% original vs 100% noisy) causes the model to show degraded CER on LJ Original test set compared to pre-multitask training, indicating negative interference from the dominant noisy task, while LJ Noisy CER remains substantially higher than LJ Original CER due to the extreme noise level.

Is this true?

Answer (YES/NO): NO